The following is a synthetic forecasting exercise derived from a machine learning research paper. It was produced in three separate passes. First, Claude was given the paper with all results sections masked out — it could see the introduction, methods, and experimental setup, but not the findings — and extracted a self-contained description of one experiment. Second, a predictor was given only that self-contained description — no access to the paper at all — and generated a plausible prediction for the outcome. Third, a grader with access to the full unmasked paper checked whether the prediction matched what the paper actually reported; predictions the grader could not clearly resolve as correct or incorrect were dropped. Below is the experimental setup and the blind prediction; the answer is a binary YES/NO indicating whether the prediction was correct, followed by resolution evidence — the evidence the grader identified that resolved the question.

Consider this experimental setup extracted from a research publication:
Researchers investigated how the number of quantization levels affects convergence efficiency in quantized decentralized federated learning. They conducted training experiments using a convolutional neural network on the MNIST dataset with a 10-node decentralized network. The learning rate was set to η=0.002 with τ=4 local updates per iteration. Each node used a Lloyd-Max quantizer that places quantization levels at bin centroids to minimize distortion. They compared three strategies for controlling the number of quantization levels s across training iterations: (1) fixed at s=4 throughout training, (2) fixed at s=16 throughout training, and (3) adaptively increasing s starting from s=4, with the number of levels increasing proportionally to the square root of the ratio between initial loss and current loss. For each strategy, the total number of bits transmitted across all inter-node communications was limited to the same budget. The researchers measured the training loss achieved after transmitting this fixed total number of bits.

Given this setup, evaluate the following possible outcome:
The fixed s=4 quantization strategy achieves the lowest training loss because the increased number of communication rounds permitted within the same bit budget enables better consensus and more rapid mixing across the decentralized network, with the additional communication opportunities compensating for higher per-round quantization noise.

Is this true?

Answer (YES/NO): NO